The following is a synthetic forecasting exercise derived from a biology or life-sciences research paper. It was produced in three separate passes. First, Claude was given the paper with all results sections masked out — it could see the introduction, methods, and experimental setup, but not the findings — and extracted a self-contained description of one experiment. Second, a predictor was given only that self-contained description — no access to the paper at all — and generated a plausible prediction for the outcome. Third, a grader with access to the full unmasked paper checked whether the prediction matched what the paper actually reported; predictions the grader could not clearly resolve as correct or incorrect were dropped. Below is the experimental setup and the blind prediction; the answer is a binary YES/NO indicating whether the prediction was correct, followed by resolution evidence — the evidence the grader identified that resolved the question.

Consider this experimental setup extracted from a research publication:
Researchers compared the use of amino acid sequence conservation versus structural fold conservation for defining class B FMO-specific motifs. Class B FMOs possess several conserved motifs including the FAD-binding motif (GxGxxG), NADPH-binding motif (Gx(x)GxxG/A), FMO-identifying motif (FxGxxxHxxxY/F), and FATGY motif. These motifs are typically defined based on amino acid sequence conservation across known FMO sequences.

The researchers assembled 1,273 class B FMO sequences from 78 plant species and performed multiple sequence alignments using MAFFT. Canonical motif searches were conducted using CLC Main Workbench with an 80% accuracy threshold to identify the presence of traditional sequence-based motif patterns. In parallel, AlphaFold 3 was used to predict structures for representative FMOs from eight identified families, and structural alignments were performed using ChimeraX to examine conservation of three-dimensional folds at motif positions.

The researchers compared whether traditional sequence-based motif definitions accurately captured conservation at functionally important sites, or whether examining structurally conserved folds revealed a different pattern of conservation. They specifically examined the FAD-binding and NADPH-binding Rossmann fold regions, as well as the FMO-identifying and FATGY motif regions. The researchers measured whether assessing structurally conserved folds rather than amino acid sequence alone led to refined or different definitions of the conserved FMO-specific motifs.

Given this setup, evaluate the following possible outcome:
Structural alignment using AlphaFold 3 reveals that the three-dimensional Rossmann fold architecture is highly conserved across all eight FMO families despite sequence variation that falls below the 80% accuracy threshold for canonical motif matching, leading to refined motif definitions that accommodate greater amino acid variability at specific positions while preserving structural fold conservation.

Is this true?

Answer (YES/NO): YES